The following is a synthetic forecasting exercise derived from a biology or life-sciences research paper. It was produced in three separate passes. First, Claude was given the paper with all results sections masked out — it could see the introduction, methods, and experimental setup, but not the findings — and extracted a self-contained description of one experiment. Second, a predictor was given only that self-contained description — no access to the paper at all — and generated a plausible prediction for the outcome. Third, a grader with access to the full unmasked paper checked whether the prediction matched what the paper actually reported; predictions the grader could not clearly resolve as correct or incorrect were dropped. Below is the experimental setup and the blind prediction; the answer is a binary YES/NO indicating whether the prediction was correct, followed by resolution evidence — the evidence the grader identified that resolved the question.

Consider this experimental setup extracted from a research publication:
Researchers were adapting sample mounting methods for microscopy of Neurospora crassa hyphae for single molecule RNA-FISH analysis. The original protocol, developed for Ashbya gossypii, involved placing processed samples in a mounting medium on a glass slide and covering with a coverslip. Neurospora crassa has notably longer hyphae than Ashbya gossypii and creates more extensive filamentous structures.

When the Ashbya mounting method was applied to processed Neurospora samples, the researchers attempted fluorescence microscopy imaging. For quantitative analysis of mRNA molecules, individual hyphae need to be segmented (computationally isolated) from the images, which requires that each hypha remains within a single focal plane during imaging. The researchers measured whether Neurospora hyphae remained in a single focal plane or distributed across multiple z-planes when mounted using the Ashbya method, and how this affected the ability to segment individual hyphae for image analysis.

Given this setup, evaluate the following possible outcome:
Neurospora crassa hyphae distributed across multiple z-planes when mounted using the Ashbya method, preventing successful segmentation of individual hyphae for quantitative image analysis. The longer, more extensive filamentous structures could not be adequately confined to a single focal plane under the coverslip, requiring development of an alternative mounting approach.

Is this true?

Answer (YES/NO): YES